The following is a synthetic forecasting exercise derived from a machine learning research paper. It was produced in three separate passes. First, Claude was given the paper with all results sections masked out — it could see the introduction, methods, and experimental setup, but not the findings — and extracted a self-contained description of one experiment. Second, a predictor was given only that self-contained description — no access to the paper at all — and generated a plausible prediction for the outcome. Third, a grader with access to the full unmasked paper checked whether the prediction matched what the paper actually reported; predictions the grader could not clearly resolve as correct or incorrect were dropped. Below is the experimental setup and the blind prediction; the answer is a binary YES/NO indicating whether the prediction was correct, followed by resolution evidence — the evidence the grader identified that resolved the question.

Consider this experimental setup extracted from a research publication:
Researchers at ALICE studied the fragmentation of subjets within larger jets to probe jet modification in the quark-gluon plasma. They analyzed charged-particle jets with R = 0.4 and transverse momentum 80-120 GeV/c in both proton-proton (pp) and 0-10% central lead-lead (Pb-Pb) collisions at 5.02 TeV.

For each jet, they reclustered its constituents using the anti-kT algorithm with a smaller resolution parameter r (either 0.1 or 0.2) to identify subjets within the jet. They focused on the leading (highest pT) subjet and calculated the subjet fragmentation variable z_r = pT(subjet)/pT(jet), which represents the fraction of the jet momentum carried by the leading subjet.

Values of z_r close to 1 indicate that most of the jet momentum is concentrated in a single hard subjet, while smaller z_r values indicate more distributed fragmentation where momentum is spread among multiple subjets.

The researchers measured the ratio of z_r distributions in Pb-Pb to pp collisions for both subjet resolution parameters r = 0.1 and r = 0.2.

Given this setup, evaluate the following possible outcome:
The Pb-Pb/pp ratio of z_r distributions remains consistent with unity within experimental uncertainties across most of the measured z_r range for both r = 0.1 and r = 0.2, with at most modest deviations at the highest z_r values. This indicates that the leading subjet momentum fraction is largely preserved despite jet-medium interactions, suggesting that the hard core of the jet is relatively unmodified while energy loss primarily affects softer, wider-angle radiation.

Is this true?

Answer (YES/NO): YES